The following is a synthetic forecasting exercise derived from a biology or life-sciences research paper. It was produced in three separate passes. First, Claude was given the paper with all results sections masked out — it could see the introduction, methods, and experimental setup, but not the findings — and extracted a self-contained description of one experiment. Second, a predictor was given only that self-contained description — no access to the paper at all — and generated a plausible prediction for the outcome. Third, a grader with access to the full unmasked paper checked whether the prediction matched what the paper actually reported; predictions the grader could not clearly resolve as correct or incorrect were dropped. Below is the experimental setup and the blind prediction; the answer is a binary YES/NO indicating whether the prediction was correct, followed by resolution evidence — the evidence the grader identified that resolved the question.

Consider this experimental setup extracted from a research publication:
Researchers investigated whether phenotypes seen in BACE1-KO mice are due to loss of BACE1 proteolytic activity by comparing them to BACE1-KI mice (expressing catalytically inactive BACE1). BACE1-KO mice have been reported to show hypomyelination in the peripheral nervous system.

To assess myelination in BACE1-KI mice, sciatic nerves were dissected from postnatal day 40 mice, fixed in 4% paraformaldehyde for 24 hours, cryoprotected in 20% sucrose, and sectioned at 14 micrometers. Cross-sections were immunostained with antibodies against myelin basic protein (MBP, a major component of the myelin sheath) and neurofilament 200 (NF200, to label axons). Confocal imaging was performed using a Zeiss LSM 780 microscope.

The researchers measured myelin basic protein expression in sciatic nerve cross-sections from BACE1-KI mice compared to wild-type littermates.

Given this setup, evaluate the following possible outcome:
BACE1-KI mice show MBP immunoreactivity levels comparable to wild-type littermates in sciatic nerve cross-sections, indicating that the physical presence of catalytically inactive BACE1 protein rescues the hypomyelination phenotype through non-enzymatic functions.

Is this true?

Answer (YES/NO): NO